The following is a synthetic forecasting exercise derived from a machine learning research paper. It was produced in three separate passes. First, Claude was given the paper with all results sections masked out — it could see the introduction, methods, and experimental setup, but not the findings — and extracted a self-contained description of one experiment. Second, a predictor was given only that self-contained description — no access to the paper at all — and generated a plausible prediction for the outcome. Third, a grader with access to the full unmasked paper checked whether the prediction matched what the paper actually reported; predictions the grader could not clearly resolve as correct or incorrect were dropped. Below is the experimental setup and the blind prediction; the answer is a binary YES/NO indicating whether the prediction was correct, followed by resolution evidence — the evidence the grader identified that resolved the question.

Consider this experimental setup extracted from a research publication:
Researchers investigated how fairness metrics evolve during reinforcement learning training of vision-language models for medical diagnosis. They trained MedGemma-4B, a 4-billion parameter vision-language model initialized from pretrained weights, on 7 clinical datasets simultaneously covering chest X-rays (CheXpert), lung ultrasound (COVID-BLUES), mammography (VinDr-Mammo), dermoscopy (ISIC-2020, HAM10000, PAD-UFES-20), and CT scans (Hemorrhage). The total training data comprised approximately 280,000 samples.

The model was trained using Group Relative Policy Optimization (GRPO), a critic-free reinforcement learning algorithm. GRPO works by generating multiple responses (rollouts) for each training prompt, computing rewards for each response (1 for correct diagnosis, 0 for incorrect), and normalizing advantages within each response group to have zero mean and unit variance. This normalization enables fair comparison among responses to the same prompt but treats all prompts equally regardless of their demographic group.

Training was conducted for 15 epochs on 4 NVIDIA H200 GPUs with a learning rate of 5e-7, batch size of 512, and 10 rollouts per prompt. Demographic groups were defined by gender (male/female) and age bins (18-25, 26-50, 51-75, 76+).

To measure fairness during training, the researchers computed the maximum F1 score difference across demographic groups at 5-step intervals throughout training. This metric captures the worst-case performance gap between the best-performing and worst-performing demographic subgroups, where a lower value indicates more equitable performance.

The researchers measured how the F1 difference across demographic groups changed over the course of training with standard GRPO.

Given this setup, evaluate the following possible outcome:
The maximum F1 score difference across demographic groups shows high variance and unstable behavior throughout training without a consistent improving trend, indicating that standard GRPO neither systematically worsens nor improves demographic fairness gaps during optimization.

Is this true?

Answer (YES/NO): NO